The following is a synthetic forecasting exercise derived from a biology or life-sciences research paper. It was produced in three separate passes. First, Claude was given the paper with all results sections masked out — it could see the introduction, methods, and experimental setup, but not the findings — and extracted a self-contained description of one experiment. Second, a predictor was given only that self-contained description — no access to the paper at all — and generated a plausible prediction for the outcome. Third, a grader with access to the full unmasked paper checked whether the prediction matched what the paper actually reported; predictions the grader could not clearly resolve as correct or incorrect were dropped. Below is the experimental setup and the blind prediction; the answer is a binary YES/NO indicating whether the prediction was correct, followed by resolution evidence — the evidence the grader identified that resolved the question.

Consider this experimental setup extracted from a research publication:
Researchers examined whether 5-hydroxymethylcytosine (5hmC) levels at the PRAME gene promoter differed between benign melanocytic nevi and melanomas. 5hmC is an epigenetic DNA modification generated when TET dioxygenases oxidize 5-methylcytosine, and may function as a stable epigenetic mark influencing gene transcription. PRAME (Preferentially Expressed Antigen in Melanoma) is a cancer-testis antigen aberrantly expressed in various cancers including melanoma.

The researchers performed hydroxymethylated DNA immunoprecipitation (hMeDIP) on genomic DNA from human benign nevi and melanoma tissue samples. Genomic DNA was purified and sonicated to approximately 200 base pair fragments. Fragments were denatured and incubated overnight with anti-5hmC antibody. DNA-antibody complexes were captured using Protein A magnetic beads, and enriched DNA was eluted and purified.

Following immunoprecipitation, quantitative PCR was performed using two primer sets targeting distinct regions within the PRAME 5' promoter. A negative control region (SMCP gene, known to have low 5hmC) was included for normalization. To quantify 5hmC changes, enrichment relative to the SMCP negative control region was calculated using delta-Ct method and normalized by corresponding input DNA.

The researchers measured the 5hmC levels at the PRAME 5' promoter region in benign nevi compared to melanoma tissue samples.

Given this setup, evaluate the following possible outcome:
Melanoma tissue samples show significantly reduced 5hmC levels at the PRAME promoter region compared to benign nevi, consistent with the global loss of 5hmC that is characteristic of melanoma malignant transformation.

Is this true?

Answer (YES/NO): YES